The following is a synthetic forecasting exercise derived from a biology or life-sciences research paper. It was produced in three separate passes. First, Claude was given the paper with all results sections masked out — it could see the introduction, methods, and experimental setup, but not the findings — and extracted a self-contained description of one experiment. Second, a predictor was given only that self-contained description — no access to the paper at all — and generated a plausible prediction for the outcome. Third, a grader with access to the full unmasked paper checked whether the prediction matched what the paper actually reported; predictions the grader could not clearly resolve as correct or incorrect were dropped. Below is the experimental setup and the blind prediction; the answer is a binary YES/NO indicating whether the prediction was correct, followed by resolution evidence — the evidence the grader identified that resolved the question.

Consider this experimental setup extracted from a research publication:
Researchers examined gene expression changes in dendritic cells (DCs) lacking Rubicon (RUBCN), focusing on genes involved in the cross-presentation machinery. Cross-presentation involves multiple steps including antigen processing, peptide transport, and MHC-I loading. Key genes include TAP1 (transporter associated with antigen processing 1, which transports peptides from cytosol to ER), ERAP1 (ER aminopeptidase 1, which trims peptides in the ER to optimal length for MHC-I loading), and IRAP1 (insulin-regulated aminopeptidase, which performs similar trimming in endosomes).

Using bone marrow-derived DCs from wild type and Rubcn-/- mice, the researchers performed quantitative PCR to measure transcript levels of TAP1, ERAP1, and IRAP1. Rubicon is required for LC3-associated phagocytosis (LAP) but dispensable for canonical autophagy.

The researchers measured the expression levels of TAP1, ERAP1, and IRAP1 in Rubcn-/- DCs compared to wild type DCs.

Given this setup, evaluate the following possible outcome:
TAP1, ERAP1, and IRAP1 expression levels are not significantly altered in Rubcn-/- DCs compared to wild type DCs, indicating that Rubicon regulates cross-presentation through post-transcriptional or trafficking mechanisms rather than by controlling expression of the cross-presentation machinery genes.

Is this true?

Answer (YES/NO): NO